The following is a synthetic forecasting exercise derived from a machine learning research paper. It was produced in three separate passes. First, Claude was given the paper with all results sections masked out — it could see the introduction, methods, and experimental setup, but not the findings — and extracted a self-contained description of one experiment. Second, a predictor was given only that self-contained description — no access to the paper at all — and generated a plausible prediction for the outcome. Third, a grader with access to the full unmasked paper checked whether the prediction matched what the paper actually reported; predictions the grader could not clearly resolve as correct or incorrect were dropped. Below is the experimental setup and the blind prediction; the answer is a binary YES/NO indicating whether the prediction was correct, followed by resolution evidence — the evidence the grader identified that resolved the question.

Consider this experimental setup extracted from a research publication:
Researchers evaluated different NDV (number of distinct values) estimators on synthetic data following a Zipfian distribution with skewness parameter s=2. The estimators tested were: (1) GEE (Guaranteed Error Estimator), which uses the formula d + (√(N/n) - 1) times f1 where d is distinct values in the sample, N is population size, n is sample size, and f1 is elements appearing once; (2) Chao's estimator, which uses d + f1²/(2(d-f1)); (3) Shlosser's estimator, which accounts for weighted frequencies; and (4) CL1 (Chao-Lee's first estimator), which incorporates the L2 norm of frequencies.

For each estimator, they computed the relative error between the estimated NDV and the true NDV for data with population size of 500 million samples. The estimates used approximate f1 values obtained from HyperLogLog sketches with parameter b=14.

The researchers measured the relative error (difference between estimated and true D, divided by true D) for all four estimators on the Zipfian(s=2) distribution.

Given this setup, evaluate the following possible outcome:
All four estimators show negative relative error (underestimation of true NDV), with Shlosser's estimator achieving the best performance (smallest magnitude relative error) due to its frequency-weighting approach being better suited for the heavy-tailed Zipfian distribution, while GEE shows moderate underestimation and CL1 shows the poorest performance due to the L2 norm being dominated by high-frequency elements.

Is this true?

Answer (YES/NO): NO